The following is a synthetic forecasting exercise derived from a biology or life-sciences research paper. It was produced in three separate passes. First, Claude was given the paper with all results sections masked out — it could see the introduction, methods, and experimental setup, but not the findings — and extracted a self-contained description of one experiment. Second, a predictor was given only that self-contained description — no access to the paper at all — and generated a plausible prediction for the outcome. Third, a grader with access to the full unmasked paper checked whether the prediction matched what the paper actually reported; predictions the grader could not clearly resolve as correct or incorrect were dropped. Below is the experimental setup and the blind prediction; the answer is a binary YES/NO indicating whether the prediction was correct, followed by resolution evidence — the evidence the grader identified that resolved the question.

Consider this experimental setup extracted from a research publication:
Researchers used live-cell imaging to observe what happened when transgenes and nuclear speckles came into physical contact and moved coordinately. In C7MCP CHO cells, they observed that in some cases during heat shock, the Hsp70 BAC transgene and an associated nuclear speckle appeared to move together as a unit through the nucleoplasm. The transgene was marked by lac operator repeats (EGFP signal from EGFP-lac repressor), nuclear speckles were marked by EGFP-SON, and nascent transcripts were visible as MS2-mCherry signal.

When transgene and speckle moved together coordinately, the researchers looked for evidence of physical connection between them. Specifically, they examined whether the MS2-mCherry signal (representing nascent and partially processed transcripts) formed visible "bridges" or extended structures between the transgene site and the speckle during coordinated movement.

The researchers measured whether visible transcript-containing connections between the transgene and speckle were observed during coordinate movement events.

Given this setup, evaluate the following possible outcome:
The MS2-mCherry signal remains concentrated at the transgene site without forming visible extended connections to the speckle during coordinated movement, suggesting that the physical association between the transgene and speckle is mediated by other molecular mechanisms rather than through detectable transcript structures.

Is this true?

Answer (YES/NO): NO